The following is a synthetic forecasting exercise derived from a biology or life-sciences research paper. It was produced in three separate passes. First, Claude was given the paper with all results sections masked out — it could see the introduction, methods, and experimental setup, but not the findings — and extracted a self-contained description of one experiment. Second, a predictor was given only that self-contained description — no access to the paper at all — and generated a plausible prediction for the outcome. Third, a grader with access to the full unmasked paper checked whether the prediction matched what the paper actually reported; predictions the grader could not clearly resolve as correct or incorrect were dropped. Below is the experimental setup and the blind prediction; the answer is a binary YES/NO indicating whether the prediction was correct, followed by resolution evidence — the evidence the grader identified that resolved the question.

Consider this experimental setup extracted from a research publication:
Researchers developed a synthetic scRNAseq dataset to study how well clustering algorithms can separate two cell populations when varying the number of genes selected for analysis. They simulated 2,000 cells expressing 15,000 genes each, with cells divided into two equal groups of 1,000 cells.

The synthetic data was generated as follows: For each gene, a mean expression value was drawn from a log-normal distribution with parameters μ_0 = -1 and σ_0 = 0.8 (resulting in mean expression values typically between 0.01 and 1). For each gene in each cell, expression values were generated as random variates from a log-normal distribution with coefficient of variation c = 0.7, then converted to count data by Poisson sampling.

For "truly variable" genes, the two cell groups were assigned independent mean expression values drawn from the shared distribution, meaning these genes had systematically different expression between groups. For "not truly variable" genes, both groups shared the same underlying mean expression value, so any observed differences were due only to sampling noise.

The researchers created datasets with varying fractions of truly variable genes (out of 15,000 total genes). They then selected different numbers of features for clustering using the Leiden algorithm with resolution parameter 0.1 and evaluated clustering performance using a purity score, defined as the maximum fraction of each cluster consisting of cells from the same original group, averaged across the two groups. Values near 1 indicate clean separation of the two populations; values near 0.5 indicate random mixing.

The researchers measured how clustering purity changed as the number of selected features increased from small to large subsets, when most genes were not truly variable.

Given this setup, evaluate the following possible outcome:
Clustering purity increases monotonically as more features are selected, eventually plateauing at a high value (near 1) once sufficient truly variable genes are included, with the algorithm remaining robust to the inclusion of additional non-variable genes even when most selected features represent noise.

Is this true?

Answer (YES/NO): NO